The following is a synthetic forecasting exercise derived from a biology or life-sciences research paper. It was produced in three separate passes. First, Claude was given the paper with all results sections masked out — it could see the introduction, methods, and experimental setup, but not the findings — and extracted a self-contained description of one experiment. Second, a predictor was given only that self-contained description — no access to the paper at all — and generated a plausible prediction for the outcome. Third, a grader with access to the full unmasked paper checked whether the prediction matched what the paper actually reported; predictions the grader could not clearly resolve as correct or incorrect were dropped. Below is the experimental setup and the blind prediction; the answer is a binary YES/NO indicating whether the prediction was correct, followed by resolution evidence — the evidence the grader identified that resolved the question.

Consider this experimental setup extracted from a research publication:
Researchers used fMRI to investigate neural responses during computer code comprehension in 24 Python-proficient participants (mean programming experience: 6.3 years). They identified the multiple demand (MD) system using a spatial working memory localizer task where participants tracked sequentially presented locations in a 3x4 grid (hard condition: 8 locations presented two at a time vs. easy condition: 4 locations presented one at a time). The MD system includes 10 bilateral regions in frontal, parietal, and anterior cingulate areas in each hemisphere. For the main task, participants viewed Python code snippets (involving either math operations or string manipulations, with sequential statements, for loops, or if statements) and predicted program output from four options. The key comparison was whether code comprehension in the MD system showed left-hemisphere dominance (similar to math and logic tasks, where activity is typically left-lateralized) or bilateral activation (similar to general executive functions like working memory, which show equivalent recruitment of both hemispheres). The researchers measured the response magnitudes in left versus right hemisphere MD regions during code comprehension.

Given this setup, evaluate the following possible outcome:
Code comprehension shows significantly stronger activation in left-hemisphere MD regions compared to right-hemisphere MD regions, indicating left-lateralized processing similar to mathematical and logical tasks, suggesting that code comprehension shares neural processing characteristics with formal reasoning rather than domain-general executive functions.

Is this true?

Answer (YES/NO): NO